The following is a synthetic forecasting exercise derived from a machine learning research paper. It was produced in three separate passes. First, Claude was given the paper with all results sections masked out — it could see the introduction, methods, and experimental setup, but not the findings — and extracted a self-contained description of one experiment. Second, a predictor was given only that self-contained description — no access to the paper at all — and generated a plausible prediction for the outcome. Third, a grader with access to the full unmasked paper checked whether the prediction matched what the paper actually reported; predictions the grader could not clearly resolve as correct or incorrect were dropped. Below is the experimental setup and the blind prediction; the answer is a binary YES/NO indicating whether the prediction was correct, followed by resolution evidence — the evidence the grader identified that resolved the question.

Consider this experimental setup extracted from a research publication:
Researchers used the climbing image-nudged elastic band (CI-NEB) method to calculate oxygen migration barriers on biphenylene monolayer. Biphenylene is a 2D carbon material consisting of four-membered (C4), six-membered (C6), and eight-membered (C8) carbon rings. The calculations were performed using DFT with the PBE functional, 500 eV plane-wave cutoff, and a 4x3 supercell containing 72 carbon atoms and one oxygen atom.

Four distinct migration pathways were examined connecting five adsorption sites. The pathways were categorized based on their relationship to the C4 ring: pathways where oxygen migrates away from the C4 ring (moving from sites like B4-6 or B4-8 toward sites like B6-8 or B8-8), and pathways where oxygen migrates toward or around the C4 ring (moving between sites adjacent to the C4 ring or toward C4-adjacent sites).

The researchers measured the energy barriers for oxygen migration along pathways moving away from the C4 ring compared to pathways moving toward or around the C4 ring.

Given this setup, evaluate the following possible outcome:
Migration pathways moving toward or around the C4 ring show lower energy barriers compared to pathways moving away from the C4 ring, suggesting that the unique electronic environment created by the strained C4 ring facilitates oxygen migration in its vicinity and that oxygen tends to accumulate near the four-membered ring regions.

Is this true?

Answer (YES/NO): YES